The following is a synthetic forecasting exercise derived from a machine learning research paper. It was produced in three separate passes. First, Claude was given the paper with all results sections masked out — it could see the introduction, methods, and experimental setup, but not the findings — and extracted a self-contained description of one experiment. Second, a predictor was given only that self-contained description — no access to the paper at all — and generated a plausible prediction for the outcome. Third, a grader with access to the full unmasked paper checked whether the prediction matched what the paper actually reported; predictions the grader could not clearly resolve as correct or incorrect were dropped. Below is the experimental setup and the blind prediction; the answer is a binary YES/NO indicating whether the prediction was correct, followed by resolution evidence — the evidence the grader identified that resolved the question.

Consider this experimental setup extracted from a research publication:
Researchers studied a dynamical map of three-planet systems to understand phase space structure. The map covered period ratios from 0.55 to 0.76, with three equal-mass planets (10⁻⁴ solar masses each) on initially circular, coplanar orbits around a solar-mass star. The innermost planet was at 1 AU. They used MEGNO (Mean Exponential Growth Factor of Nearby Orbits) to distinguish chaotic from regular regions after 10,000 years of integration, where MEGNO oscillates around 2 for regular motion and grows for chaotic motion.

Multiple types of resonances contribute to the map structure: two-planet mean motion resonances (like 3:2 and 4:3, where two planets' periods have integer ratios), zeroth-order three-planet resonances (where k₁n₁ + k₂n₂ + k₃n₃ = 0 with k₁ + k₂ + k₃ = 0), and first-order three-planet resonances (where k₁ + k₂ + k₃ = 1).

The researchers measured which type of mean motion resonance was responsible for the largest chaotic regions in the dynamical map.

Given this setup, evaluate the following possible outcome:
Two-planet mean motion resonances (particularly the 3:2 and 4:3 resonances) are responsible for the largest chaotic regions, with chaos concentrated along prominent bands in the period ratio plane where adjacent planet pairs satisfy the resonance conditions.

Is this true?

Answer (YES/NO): YES